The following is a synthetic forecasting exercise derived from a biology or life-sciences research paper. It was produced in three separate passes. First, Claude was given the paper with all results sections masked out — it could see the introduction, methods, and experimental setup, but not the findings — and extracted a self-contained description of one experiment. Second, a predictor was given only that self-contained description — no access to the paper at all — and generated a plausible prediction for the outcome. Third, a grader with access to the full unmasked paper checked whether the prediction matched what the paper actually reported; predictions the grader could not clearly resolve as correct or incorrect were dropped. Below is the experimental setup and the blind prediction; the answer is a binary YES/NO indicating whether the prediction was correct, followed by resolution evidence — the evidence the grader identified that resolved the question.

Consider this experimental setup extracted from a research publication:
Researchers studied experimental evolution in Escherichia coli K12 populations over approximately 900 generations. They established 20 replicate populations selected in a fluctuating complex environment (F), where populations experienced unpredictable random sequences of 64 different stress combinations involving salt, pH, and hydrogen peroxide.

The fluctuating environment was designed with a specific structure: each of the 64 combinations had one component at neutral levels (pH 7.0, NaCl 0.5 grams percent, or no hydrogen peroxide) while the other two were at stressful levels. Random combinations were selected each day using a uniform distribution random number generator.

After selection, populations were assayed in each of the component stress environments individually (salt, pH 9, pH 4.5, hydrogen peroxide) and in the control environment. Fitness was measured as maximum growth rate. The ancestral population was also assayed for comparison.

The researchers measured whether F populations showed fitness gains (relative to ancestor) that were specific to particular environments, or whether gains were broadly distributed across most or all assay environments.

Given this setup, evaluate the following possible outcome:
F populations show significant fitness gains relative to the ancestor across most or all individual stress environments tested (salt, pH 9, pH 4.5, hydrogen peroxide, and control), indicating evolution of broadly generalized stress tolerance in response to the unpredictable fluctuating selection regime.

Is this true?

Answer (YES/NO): YES